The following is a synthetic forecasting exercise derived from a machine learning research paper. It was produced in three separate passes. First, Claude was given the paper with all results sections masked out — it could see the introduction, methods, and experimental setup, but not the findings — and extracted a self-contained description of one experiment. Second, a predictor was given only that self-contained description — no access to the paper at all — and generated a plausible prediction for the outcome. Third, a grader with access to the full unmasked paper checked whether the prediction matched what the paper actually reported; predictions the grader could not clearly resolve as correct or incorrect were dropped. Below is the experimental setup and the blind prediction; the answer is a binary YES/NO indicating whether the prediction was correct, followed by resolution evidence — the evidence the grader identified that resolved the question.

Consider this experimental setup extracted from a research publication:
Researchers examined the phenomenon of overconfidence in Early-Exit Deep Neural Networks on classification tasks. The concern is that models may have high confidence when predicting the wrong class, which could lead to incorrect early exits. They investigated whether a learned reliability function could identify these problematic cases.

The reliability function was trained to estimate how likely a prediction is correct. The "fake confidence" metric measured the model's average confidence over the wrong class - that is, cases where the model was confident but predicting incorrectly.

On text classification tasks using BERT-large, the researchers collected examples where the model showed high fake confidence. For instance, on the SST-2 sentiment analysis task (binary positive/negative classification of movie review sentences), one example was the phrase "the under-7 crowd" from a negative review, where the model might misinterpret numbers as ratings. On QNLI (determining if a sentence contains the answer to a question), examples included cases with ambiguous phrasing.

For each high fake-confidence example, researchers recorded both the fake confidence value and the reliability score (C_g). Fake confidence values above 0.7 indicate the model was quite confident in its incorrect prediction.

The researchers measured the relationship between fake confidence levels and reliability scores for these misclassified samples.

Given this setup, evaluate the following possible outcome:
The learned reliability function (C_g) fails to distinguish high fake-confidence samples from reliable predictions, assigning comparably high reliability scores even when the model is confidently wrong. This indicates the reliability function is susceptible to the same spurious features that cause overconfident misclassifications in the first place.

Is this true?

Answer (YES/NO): NO